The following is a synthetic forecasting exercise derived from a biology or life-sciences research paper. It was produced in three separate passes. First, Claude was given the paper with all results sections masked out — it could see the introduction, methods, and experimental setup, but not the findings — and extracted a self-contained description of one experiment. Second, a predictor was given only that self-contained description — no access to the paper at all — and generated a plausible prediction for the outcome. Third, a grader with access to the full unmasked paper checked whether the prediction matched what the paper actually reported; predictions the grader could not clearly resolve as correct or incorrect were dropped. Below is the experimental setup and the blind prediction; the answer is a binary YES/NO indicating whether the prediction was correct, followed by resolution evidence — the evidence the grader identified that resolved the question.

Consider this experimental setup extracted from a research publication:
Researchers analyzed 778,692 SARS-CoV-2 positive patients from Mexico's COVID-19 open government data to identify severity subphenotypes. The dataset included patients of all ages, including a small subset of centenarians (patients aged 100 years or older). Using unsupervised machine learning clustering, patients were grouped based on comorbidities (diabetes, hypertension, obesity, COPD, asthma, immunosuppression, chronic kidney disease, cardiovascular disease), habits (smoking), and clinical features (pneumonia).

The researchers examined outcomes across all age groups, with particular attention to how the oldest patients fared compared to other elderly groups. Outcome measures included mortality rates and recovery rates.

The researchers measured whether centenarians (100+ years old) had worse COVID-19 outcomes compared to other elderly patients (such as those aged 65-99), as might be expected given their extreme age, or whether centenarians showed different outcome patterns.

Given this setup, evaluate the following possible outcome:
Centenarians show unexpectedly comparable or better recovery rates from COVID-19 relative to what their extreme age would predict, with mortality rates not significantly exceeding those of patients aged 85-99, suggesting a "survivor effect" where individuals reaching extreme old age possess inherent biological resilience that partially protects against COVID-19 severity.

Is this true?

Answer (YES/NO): YES